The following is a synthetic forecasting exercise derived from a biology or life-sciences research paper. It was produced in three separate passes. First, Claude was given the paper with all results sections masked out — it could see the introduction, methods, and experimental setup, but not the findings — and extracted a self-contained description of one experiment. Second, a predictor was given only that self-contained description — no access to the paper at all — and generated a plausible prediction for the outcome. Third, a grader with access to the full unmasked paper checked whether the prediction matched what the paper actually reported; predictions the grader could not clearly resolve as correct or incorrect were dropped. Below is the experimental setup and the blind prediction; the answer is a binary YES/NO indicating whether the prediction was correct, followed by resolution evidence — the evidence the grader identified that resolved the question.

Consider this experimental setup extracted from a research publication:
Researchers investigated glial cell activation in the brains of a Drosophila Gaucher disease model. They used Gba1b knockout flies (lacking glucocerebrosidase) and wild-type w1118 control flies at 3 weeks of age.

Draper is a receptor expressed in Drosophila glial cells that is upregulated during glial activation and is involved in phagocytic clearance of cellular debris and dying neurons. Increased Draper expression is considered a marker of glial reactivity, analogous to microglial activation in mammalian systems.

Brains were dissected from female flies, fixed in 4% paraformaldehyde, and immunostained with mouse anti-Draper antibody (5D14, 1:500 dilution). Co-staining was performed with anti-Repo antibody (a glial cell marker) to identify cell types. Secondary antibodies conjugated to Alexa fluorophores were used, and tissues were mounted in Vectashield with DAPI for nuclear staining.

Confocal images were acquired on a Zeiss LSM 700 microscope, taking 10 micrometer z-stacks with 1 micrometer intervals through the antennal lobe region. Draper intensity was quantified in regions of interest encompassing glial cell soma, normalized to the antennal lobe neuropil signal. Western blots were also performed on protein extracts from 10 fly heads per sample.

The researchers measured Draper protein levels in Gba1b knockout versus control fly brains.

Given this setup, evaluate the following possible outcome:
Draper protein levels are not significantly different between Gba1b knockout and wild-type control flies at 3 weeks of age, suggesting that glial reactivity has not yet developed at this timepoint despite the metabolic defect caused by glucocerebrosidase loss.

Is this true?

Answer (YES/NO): NO